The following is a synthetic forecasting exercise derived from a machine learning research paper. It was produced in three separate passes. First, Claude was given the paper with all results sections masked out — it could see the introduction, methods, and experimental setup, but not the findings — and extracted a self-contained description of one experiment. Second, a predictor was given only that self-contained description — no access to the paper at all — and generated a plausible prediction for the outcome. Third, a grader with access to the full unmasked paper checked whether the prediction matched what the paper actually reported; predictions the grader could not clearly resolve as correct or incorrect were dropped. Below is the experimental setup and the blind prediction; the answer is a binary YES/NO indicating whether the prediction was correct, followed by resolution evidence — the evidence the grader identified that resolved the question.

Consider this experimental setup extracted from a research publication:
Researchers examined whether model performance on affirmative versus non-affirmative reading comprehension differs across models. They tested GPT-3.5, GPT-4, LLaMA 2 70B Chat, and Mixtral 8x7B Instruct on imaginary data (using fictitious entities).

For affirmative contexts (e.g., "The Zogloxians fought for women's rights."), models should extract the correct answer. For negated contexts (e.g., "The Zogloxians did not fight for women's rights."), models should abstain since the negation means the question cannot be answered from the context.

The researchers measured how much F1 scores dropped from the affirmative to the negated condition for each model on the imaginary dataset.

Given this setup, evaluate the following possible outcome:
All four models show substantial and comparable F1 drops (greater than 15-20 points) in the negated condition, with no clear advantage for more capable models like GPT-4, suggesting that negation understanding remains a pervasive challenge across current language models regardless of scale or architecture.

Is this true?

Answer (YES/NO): NO